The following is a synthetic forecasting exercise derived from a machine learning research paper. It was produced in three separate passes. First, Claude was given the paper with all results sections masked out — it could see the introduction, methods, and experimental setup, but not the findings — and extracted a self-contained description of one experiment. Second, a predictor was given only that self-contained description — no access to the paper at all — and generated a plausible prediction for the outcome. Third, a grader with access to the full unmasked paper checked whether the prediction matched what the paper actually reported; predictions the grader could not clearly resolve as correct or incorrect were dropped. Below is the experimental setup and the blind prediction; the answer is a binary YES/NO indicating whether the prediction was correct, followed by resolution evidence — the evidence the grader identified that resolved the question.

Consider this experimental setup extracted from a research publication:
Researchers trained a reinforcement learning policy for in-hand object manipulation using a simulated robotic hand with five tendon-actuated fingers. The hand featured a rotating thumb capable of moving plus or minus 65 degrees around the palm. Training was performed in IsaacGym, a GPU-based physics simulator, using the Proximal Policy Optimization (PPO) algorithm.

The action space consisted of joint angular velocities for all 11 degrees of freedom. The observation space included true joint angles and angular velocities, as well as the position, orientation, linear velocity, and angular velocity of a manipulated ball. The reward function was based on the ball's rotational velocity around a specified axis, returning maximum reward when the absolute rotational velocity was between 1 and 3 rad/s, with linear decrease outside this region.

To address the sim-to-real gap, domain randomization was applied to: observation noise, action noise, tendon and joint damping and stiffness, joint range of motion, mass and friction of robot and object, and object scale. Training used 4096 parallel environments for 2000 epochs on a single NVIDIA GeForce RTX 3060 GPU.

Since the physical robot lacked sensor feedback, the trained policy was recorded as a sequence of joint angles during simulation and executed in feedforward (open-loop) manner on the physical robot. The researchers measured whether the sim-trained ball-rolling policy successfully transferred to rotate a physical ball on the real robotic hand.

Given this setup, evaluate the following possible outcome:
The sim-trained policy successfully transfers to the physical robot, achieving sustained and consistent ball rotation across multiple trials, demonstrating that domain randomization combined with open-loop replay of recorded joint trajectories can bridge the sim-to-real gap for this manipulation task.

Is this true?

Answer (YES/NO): NO